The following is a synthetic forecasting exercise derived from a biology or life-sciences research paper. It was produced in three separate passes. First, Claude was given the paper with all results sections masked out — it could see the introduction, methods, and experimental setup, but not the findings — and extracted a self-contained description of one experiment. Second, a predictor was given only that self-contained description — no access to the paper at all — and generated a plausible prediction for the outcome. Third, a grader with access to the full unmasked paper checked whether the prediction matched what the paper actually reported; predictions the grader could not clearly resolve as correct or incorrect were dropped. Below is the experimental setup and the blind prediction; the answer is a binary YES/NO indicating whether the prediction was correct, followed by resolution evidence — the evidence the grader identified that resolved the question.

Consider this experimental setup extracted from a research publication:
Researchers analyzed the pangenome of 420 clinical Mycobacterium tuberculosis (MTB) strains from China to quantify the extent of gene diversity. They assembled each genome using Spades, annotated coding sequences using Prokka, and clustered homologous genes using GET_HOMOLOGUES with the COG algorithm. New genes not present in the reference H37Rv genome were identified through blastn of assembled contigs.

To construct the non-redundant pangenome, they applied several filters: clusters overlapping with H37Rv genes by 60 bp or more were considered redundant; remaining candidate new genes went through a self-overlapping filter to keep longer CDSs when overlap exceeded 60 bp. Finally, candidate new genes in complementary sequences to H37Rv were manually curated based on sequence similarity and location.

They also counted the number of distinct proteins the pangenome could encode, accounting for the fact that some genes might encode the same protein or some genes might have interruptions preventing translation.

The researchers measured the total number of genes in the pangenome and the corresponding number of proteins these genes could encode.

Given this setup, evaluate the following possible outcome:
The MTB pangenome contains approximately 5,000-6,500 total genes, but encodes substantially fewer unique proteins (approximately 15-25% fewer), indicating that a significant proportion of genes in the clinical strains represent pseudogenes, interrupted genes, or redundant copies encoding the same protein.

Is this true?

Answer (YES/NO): NO